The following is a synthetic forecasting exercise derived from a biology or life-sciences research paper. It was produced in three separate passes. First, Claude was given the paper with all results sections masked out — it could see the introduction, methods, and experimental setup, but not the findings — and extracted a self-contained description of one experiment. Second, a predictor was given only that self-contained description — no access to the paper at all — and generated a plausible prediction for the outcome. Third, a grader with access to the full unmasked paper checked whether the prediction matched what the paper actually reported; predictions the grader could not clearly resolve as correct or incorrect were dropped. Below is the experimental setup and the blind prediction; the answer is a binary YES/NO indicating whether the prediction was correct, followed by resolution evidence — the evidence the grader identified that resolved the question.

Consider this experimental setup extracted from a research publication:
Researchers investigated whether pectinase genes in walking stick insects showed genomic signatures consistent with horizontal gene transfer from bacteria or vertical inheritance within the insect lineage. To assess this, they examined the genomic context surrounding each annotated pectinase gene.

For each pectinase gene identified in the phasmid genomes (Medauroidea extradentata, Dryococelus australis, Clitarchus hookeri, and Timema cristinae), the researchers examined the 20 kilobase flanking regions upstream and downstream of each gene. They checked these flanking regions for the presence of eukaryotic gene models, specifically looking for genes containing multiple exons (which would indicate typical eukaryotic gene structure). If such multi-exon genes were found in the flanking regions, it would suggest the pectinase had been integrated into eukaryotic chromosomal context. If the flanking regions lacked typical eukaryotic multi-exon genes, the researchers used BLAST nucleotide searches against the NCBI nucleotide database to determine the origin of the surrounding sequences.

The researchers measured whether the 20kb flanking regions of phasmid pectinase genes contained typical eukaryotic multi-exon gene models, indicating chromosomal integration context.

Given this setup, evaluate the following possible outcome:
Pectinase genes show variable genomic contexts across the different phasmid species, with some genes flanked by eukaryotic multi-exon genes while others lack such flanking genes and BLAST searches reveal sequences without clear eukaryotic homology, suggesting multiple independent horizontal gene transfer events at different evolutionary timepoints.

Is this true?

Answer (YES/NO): NO